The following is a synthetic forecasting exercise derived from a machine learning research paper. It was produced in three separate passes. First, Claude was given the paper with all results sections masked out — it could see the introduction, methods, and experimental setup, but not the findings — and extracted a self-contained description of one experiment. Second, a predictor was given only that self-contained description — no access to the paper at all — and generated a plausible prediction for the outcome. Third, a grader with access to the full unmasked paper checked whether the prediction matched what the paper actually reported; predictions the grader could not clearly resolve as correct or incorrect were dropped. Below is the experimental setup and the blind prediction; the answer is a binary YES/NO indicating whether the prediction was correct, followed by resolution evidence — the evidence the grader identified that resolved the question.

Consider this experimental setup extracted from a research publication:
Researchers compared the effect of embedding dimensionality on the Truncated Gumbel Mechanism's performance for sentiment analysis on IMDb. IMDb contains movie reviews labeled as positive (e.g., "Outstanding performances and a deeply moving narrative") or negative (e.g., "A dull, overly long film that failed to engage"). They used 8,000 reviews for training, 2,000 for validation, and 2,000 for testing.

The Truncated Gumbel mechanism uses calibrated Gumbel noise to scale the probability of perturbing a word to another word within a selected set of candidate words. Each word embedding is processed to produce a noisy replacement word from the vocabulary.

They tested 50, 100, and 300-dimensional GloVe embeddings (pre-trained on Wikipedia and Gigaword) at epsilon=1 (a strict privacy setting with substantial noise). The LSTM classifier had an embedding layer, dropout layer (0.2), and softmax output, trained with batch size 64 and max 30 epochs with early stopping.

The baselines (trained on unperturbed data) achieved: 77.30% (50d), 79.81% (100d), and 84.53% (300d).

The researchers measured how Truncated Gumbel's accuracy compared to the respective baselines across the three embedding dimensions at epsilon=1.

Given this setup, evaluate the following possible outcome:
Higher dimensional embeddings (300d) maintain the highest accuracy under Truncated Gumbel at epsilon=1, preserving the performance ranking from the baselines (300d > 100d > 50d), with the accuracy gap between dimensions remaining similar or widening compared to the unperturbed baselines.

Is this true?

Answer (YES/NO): NO